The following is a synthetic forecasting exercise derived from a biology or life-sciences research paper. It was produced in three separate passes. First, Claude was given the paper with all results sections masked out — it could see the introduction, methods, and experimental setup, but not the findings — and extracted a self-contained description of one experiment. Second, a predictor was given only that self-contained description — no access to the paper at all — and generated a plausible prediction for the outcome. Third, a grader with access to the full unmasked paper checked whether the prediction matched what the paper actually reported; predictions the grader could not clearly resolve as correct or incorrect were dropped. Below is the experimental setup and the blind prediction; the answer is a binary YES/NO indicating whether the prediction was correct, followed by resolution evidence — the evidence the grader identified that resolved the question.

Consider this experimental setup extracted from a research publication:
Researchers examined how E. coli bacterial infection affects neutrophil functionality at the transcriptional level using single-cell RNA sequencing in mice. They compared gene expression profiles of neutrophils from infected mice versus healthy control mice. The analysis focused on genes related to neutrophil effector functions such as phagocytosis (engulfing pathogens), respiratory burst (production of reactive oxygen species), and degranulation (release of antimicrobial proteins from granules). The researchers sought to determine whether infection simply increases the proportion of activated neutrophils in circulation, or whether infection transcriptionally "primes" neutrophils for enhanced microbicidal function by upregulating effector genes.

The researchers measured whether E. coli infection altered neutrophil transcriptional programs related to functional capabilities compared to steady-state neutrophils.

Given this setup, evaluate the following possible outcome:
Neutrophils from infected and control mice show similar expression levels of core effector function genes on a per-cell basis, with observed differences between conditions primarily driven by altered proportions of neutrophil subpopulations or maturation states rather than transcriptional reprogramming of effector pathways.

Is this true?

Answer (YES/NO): NO